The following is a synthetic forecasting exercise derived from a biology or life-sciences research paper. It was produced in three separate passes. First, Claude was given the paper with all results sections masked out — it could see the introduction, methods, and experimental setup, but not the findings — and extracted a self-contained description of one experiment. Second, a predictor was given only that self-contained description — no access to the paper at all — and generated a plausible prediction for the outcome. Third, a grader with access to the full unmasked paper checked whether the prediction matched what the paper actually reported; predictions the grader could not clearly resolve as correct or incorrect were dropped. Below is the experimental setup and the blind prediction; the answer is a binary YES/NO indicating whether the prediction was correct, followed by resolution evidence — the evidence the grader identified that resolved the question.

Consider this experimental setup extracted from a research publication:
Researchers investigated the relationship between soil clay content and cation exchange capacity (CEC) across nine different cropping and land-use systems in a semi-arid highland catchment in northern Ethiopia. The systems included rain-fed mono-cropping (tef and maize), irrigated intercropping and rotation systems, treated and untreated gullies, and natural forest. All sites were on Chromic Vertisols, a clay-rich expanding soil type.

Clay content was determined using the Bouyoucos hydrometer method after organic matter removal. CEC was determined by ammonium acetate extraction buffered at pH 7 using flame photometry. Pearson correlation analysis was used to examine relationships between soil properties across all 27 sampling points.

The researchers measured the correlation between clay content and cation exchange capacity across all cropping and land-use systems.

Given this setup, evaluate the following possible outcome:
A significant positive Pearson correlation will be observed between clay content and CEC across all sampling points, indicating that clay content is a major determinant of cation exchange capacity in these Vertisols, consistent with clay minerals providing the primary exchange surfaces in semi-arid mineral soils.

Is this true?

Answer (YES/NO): YES